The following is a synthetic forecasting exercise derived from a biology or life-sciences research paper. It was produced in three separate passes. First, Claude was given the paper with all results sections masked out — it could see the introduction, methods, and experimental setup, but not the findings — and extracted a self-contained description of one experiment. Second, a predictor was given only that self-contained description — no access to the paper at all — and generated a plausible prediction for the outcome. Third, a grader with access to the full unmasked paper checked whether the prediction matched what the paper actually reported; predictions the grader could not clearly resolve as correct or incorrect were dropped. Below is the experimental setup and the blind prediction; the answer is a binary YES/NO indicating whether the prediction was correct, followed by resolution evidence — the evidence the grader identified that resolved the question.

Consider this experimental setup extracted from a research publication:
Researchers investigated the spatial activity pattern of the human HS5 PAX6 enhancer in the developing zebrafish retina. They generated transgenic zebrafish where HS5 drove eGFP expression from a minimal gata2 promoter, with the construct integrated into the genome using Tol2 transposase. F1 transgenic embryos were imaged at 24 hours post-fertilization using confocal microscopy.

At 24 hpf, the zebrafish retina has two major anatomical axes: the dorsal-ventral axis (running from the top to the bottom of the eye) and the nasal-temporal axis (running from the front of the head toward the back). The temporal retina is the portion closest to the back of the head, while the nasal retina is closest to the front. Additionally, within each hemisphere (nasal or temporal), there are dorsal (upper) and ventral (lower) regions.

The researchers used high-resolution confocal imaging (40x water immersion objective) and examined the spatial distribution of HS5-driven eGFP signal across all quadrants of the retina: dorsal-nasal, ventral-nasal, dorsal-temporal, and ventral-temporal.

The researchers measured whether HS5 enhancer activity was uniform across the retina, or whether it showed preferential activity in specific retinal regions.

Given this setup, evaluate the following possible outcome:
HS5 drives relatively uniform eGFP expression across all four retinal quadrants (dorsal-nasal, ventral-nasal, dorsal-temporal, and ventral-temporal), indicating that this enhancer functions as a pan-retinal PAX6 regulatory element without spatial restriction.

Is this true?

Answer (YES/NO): NO